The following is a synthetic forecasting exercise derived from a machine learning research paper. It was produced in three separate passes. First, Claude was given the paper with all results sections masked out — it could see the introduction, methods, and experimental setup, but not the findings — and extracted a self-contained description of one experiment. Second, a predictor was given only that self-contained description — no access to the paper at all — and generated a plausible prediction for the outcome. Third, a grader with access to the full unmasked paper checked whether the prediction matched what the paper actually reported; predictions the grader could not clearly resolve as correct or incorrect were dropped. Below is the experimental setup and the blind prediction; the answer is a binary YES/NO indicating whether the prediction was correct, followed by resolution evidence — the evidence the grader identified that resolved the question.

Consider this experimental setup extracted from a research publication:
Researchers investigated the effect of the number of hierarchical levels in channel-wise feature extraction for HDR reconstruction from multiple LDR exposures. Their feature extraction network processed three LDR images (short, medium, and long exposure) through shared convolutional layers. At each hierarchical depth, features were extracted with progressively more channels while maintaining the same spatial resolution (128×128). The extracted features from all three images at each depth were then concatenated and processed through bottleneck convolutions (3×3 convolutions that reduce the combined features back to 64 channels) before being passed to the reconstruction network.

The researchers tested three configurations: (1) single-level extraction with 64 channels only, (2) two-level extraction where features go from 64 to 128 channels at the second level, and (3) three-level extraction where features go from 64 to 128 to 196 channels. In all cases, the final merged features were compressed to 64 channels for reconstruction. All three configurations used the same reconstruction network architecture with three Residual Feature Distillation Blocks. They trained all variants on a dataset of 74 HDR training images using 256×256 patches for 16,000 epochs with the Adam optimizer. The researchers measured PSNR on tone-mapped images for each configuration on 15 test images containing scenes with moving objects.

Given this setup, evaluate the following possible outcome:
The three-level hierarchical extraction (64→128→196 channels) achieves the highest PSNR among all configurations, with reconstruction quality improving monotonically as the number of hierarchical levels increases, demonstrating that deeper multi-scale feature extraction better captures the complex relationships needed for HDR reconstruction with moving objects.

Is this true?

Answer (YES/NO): NO